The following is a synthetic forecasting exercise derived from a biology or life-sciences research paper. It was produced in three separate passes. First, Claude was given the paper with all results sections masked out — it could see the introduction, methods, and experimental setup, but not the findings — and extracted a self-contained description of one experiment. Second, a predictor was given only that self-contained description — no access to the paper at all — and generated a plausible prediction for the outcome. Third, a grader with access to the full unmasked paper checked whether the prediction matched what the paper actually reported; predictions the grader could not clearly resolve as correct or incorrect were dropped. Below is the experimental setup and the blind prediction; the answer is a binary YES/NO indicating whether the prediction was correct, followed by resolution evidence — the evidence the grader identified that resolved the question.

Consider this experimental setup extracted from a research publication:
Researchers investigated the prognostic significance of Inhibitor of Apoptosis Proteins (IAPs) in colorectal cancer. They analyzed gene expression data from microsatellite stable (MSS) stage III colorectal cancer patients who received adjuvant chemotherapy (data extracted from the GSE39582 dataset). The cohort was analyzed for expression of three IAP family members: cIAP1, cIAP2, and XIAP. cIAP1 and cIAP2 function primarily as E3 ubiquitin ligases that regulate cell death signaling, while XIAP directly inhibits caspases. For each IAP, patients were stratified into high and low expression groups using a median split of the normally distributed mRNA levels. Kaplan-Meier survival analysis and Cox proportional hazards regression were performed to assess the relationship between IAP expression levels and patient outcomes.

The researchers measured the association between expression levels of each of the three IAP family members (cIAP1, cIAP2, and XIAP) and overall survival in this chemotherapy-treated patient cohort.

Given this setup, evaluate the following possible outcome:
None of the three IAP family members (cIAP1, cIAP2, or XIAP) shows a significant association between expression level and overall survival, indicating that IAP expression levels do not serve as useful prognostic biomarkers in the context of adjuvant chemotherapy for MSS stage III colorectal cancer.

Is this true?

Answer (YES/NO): NO